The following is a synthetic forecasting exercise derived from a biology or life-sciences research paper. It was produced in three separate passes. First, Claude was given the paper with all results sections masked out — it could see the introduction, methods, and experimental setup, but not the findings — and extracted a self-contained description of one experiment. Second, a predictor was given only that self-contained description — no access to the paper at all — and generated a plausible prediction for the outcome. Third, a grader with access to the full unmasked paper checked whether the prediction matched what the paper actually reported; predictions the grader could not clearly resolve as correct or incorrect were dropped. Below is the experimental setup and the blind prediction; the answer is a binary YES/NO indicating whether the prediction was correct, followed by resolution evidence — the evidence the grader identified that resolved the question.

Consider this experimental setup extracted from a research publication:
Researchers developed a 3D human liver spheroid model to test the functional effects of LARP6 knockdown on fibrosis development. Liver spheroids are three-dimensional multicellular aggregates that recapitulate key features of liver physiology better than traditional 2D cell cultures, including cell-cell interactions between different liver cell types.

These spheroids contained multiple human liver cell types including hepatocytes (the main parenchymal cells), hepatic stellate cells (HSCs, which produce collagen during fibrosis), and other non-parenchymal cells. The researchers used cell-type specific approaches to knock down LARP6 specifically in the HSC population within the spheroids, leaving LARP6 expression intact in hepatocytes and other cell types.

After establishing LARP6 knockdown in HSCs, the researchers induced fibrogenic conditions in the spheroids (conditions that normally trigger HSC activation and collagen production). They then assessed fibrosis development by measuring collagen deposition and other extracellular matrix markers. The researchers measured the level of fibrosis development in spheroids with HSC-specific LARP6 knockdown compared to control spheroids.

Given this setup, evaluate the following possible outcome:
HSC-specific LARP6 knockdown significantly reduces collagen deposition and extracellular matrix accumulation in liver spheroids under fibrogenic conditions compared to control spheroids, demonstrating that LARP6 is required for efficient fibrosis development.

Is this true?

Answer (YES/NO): YES